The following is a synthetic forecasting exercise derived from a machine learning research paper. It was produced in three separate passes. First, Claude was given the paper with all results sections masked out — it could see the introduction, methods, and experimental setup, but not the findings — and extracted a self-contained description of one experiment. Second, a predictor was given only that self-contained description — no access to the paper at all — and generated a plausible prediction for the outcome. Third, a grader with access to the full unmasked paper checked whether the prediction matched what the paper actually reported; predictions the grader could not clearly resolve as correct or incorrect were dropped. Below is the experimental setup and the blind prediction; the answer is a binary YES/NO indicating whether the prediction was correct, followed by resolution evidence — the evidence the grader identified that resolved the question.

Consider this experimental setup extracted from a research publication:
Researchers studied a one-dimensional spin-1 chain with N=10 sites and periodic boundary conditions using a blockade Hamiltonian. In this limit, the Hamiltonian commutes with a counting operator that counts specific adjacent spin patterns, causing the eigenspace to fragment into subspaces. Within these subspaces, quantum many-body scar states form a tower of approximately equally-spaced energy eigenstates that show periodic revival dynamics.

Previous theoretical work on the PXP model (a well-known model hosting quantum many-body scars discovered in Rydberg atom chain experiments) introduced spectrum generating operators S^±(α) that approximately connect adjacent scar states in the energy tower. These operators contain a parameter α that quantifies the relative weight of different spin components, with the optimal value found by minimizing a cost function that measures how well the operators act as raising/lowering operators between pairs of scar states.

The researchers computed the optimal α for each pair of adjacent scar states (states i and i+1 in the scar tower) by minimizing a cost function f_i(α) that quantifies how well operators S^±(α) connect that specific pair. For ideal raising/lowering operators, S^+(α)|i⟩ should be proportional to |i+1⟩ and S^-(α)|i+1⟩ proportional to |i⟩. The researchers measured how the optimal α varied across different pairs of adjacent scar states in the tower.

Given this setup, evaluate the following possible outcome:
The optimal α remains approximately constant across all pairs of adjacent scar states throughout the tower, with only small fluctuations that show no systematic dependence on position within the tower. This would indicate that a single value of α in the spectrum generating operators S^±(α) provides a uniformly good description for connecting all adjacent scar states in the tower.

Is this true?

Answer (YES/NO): NO